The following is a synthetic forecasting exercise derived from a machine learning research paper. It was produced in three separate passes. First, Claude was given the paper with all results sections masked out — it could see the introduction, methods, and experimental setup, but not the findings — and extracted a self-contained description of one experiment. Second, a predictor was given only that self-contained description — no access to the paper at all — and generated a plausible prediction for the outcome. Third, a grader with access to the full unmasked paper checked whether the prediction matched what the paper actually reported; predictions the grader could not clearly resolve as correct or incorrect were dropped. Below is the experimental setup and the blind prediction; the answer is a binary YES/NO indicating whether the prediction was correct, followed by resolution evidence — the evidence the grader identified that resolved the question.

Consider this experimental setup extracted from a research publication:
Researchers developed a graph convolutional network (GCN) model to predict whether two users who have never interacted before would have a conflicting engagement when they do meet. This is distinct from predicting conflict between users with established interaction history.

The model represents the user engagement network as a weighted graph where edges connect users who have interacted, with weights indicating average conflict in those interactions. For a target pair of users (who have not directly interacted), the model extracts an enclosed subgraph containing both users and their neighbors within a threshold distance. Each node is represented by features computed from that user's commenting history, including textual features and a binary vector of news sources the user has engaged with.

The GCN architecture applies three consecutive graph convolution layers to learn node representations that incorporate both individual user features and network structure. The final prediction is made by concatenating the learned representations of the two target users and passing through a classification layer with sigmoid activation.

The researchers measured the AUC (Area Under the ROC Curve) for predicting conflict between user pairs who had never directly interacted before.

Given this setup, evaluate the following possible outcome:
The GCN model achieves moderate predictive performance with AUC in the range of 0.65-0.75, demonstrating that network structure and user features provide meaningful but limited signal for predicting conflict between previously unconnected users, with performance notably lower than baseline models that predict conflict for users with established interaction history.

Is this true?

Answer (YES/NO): YES